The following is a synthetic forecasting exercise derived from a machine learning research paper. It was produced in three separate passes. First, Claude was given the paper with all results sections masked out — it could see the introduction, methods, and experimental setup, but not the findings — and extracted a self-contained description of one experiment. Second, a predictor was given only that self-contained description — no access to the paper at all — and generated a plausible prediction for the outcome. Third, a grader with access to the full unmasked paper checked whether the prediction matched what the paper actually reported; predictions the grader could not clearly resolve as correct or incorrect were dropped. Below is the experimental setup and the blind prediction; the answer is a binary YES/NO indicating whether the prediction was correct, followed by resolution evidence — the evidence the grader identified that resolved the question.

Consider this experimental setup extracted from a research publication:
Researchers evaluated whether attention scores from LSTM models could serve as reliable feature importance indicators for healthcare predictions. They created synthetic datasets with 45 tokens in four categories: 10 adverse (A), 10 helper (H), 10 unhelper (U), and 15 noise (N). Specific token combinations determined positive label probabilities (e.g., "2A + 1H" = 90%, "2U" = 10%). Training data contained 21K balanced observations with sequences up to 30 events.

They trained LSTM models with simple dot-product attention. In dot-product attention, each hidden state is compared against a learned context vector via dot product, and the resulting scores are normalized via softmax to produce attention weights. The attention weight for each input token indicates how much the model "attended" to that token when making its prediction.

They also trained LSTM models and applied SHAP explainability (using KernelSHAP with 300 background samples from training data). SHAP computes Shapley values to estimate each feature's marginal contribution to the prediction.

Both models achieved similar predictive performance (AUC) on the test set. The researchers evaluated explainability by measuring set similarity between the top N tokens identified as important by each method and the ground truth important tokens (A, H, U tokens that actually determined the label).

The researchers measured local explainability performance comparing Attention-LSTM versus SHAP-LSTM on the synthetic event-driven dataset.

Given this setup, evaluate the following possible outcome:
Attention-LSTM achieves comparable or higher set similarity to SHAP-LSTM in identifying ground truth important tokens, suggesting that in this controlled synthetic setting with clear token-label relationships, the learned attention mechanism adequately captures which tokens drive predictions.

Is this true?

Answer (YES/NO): NO